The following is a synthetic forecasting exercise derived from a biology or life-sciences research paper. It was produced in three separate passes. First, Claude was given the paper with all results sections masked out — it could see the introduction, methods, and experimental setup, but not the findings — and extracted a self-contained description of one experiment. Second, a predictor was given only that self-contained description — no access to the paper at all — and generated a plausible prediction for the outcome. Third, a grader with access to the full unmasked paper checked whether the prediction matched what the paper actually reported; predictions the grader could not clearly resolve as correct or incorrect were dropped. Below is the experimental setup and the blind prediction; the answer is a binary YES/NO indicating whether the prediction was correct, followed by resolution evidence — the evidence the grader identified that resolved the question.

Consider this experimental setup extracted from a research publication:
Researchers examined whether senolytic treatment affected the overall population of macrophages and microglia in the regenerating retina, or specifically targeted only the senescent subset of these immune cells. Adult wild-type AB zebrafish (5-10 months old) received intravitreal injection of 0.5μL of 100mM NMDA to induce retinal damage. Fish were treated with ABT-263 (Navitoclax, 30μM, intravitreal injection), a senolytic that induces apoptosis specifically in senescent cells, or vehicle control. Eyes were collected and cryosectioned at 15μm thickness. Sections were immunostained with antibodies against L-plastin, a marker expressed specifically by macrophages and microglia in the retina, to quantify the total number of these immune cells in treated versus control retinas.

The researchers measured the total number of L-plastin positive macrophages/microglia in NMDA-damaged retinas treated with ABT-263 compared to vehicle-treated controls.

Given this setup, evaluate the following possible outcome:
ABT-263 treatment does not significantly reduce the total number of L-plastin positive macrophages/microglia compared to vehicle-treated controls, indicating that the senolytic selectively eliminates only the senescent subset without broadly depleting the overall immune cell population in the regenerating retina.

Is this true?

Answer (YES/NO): YES